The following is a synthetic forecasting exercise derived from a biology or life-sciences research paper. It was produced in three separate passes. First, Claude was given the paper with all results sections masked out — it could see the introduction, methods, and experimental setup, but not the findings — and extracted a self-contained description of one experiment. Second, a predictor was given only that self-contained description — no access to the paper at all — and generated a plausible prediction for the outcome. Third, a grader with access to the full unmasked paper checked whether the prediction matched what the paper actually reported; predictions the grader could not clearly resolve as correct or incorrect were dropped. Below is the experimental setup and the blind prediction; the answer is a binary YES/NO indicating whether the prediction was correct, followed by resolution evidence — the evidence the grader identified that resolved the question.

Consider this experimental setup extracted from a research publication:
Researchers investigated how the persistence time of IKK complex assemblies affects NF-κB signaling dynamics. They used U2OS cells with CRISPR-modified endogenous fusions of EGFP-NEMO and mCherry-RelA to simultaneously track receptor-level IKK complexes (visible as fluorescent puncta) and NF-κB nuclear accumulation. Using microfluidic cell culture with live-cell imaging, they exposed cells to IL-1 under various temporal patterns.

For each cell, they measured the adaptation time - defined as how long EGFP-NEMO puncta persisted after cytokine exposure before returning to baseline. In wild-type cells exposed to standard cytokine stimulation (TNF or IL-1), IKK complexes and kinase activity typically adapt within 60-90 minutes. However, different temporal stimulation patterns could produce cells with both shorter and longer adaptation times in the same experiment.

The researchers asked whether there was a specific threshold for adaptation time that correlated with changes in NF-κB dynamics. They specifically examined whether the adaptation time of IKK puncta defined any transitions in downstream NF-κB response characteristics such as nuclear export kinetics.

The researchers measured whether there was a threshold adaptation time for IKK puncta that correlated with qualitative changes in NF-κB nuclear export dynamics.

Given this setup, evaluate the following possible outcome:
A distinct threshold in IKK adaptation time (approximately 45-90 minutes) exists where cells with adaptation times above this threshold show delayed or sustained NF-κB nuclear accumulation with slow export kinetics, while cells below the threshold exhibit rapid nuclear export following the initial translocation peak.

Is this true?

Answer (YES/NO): YES